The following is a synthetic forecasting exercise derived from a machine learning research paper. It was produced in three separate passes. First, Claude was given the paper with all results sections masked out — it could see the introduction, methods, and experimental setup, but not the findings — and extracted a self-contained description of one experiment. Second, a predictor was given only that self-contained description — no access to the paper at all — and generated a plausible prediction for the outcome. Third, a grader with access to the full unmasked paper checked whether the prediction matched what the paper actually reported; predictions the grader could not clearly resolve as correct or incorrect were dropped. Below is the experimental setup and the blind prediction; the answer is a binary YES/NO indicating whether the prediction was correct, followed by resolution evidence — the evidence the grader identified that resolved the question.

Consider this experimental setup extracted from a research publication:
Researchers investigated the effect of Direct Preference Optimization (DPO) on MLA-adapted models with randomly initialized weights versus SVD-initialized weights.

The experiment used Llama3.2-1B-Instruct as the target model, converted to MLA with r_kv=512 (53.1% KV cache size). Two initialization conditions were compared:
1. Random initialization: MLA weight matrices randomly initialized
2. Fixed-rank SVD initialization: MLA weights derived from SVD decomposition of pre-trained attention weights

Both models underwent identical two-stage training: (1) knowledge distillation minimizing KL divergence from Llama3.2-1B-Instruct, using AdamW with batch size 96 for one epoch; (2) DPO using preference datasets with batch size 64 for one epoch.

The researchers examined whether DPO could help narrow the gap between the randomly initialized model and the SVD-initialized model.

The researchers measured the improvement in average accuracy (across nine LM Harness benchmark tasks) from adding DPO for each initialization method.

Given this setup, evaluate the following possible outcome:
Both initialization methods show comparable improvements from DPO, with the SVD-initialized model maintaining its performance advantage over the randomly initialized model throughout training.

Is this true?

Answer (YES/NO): NO